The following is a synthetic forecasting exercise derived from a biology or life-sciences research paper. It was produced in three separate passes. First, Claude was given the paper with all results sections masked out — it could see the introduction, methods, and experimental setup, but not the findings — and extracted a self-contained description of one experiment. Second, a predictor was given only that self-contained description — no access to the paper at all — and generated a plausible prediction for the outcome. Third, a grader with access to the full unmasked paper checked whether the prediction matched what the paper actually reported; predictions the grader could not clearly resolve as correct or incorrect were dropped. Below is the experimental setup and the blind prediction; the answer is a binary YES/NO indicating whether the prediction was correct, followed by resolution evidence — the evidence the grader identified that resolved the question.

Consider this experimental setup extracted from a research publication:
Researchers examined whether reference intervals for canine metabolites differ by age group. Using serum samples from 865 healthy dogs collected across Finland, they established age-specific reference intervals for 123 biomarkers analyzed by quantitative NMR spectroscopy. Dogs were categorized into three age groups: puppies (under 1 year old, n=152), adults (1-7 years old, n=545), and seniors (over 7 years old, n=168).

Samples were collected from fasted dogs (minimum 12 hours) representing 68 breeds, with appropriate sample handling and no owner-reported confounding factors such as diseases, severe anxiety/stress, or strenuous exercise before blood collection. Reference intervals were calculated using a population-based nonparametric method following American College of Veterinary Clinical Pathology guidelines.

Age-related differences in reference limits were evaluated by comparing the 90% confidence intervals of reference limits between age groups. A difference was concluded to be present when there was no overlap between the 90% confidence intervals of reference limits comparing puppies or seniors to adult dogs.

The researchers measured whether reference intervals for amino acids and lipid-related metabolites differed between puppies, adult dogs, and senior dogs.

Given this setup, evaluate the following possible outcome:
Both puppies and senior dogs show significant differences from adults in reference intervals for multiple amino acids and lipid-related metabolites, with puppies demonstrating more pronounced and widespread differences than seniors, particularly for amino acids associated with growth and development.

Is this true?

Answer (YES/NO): YES